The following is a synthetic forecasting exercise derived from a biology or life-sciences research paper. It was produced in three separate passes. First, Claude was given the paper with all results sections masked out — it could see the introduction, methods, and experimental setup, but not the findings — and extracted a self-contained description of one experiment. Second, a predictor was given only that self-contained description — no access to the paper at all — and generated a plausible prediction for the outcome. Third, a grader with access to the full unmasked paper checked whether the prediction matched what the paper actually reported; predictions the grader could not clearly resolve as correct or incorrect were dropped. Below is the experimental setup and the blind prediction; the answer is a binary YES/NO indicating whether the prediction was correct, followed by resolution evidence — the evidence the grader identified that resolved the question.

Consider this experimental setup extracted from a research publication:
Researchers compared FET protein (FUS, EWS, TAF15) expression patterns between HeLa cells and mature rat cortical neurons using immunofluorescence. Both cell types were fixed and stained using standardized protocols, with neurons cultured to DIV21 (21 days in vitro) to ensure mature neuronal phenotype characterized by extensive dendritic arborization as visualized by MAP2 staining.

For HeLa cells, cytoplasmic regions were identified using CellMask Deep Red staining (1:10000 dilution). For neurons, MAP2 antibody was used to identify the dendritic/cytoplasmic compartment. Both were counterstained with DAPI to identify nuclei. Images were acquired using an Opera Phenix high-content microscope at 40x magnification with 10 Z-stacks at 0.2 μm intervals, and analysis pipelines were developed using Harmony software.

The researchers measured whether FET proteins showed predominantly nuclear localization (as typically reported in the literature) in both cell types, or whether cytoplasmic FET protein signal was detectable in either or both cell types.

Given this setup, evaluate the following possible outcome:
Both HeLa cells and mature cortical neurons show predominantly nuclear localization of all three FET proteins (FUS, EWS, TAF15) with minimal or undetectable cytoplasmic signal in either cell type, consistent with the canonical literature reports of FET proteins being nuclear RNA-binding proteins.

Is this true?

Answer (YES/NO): NO